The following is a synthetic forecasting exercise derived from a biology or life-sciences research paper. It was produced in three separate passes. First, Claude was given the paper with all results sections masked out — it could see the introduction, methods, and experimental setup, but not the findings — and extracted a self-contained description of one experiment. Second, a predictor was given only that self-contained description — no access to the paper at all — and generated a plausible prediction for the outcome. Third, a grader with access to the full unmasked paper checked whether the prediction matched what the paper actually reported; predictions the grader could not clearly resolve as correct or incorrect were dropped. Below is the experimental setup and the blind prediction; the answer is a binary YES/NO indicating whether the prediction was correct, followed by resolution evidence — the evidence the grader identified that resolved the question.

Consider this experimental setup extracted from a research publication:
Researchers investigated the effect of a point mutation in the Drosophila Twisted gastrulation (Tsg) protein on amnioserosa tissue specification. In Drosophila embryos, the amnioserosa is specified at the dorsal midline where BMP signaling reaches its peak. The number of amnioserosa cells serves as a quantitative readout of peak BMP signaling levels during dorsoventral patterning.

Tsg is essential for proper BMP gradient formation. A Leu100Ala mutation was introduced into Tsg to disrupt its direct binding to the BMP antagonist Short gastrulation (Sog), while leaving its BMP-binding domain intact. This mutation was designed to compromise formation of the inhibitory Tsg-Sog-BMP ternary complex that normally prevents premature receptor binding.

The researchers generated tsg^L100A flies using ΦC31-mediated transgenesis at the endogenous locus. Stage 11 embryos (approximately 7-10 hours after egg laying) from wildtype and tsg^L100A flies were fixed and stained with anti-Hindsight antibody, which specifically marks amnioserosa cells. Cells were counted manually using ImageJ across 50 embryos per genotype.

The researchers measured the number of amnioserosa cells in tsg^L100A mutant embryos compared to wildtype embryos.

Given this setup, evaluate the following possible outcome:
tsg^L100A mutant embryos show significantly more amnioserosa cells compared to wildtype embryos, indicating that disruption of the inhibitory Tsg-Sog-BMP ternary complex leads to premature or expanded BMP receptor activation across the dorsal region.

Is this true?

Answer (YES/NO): NO